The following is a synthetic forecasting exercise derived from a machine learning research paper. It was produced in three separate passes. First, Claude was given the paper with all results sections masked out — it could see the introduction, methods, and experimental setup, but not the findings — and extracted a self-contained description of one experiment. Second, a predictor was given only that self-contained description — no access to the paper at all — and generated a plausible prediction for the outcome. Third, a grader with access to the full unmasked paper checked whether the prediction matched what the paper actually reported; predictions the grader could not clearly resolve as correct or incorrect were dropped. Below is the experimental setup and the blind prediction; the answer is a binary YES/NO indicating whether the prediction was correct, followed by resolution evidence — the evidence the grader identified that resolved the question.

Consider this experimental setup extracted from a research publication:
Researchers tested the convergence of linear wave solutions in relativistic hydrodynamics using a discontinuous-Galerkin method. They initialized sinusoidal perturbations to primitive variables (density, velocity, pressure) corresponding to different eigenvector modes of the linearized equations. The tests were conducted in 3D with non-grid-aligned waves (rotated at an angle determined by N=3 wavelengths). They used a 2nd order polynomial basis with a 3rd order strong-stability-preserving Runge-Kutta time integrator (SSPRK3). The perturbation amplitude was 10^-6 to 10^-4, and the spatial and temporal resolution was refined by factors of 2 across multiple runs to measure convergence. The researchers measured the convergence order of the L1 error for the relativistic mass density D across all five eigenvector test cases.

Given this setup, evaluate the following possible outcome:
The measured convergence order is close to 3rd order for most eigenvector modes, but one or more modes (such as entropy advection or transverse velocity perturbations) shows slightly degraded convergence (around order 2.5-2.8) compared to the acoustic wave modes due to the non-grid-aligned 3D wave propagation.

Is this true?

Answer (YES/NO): YES